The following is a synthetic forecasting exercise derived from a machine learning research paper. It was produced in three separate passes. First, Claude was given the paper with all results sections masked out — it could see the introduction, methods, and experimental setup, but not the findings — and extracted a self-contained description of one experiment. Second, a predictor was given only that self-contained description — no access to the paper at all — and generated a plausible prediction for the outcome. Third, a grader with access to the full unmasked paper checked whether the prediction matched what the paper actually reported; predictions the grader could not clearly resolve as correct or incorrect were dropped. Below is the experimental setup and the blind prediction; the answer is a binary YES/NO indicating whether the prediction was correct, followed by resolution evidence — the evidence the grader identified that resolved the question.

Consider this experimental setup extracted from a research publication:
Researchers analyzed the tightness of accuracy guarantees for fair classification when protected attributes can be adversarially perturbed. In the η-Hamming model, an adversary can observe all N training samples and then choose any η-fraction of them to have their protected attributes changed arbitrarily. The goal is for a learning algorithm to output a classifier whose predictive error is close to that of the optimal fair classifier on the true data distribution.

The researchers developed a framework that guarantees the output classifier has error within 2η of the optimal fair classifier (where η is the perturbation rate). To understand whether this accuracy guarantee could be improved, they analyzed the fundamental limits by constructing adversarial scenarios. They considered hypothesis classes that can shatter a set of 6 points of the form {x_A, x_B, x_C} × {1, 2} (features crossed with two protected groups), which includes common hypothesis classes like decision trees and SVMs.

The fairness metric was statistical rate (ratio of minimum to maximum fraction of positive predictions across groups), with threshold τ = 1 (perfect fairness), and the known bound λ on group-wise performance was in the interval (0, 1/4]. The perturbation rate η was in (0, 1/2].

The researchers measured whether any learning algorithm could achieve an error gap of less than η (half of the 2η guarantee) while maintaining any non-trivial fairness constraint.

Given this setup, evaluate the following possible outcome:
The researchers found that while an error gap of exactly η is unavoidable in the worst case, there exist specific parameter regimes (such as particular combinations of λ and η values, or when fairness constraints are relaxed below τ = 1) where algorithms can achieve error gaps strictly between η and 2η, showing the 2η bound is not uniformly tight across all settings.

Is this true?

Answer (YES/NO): NO